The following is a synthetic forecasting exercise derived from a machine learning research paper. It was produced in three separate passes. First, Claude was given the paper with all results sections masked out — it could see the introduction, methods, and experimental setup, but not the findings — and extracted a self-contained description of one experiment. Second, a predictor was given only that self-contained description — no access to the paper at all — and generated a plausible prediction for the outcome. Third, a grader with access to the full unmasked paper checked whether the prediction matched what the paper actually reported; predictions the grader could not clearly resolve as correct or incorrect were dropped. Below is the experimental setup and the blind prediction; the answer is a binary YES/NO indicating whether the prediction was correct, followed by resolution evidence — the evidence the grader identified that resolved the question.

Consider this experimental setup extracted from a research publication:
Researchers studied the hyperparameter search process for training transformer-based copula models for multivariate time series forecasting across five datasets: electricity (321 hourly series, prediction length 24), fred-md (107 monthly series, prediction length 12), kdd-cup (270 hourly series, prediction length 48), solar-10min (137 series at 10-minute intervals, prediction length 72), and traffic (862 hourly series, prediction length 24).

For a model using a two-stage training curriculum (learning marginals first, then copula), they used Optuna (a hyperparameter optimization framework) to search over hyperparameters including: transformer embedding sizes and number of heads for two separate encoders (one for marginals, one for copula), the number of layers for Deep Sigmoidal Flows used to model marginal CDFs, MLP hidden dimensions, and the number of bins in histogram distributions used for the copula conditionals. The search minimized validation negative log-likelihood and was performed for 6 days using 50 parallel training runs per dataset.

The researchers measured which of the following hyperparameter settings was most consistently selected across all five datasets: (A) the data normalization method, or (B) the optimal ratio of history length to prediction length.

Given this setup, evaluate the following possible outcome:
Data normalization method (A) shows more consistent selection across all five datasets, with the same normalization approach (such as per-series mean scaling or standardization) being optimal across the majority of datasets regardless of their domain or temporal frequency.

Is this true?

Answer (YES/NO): YES